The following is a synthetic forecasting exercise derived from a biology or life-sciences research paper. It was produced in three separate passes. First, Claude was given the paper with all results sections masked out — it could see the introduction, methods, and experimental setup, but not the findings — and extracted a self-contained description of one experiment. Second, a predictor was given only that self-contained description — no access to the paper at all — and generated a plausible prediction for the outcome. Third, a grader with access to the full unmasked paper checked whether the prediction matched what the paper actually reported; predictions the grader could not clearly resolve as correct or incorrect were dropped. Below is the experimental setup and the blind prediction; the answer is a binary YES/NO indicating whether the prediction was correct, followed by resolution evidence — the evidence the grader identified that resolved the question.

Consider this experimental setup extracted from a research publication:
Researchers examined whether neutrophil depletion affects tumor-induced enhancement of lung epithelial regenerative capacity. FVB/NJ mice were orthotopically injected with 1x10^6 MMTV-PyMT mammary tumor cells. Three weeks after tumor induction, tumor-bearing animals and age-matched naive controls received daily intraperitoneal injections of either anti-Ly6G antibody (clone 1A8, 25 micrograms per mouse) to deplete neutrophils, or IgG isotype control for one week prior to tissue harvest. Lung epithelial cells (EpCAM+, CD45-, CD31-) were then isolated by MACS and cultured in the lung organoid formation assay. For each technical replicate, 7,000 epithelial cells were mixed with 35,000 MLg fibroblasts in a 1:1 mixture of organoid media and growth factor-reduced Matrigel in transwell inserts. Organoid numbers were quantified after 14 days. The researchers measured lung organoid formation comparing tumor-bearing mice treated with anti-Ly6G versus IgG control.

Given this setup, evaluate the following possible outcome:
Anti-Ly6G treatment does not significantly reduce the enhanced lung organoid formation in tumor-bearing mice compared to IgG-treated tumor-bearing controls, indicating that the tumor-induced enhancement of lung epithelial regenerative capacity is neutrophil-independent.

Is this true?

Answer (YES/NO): NO